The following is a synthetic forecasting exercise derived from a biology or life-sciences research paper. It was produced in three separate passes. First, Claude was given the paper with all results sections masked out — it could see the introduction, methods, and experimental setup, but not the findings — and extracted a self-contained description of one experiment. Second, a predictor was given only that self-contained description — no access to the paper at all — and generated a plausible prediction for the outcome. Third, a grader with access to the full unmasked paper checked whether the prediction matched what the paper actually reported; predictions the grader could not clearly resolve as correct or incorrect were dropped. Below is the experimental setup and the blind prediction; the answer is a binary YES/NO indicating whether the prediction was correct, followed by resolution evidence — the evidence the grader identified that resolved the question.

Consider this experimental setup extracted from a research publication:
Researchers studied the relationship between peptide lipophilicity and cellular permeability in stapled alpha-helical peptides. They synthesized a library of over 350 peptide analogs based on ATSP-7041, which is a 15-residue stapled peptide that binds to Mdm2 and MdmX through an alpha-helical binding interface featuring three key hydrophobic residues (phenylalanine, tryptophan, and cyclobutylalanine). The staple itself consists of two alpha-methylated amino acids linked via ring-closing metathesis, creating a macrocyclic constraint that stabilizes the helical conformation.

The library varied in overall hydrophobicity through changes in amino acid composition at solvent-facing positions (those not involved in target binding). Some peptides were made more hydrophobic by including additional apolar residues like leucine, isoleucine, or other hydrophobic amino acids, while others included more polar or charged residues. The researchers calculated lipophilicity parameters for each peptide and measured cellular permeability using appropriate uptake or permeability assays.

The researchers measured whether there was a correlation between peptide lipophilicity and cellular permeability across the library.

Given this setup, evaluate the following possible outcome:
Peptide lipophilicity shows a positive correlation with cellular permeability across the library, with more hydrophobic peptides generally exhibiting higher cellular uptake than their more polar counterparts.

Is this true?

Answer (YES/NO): YES